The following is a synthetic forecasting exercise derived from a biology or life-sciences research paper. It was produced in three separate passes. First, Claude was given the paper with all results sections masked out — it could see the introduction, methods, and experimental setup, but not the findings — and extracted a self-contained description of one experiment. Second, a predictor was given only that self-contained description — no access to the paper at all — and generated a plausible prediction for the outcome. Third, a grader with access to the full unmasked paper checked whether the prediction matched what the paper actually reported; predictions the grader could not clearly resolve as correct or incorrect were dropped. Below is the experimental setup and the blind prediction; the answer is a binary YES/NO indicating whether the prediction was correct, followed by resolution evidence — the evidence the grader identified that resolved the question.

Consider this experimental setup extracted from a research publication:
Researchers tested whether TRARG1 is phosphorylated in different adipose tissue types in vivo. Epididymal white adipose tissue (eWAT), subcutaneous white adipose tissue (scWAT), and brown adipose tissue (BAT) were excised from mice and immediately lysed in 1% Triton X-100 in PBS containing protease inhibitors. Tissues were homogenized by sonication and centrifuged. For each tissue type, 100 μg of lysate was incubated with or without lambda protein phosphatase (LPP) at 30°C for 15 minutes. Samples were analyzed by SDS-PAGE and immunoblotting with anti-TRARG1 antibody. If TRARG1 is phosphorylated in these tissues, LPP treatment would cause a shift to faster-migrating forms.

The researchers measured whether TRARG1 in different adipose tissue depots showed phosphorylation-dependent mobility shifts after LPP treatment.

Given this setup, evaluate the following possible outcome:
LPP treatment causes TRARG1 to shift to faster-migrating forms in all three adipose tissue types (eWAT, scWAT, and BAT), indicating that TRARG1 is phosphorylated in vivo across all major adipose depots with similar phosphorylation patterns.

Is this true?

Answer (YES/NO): NO